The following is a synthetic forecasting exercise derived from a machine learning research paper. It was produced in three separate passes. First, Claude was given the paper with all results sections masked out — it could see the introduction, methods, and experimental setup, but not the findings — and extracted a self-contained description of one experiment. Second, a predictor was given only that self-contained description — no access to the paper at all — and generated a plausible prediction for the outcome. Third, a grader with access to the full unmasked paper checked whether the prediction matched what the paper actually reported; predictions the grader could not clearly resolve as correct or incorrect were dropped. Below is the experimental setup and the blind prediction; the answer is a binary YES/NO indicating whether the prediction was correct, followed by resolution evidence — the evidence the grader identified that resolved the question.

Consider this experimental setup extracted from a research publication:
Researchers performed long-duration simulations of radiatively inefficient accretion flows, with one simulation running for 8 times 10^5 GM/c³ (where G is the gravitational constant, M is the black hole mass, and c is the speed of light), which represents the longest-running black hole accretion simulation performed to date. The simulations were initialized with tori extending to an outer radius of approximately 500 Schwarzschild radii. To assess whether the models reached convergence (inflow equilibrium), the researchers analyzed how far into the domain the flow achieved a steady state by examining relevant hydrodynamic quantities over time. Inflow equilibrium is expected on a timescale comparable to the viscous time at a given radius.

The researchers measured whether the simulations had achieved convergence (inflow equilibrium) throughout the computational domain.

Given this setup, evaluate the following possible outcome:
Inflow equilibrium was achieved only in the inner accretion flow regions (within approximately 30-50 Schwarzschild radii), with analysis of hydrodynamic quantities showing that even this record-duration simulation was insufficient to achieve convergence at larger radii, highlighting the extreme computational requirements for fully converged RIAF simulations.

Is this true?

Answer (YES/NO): NO